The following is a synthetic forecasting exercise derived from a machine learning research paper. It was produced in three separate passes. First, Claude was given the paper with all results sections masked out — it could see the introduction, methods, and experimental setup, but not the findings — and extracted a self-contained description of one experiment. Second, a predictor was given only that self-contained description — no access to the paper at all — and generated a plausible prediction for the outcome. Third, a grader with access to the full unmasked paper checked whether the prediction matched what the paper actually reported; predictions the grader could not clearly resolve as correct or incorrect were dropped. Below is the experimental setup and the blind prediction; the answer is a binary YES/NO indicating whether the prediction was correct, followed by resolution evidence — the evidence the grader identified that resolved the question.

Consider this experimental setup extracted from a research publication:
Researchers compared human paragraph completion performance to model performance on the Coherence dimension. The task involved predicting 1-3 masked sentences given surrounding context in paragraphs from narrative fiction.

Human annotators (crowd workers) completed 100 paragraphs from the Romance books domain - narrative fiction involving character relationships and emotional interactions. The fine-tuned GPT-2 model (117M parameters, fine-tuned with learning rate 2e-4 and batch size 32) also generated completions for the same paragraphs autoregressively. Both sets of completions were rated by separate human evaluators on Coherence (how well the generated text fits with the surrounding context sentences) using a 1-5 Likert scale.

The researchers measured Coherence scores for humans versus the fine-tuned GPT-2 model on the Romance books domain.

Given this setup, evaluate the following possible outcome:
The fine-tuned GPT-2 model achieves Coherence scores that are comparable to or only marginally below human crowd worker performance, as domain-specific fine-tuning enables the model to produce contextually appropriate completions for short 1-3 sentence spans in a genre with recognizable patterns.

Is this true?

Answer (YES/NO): NO